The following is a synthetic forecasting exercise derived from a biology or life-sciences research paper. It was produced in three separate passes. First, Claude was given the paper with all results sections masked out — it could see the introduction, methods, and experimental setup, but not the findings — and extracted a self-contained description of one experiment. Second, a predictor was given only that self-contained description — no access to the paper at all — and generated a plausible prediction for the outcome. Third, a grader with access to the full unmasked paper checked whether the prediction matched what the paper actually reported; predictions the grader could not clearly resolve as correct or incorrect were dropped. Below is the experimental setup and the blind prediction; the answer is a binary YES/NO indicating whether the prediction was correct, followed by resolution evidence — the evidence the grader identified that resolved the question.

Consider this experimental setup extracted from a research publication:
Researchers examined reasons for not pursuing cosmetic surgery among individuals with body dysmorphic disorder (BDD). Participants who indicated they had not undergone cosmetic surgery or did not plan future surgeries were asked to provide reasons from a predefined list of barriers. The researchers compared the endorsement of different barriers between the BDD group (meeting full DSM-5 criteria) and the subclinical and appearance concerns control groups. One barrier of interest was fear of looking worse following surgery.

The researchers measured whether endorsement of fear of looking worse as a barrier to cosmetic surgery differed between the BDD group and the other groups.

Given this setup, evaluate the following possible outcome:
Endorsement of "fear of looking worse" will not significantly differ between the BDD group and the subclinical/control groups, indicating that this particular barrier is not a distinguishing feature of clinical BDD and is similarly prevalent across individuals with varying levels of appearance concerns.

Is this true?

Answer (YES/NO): NO